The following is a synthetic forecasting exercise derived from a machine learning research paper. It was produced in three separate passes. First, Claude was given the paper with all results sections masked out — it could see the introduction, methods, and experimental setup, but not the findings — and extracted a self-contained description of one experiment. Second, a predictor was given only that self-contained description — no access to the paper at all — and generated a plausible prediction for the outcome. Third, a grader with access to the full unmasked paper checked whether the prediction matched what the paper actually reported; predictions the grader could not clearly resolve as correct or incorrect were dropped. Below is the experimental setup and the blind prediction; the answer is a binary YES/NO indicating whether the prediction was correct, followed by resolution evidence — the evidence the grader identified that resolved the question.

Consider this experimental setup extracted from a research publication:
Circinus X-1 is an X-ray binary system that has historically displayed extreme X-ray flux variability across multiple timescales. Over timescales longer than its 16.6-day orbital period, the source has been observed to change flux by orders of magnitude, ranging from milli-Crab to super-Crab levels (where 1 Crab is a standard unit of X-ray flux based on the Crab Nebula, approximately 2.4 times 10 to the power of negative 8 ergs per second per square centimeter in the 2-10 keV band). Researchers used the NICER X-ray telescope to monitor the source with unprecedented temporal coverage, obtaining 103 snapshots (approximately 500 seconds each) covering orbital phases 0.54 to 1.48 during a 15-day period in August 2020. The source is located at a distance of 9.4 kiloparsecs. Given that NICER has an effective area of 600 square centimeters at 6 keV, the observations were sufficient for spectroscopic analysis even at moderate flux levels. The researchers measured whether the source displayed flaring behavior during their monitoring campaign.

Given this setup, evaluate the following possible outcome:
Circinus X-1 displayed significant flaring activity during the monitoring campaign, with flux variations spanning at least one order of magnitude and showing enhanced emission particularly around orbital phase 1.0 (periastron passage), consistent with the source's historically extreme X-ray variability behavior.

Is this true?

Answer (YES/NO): YES